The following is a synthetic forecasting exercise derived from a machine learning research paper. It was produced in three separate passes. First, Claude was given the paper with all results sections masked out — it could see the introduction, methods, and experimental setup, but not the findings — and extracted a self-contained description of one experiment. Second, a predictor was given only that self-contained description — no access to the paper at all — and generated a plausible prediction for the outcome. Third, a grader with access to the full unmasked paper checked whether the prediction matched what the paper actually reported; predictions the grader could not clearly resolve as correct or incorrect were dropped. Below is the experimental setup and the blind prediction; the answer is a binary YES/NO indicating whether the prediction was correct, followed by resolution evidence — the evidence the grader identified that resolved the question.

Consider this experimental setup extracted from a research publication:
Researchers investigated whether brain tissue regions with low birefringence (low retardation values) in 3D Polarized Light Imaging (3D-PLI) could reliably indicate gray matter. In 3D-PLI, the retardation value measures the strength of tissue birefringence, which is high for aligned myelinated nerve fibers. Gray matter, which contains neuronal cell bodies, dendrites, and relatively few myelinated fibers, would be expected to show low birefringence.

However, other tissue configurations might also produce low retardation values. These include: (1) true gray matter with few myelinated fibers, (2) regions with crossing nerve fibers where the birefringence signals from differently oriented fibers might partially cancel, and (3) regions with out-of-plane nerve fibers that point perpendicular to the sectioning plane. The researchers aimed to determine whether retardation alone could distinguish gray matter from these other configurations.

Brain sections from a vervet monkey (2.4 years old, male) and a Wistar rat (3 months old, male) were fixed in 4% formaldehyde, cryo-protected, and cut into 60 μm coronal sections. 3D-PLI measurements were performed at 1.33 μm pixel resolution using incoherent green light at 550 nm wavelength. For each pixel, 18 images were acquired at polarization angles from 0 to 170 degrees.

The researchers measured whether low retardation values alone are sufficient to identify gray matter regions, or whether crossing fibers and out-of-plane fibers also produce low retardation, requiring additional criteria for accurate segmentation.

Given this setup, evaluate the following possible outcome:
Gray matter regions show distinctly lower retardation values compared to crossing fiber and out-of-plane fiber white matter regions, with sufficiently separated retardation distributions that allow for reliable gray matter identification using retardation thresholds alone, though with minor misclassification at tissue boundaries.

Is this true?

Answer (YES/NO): NO